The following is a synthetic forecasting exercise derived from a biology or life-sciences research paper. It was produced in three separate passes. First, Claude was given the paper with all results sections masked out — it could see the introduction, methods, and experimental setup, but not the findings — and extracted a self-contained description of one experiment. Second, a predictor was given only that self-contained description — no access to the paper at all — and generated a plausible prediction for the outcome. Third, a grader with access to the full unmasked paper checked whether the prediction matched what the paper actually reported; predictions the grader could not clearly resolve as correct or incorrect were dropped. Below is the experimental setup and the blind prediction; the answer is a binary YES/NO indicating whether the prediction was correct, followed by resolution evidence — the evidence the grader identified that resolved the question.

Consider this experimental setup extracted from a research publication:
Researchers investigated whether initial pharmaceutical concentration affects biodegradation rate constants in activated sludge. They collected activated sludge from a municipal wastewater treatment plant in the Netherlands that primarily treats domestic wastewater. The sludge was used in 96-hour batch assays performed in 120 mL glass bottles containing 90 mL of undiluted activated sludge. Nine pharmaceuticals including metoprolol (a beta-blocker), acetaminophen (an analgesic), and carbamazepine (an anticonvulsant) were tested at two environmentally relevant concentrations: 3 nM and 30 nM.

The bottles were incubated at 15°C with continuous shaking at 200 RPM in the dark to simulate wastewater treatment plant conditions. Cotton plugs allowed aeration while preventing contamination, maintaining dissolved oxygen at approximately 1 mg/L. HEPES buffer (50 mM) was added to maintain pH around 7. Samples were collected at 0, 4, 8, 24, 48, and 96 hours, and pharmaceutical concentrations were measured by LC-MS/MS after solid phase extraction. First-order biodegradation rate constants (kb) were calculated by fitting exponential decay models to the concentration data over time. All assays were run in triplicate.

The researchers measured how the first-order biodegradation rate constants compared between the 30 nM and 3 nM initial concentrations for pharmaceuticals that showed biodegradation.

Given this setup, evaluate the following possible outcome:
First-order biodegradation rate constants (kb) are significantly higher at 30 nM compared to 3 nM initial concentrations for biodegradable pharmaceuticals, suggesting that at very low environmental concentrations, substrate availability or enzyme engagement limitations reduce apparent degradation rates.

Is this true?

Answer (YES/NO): YES